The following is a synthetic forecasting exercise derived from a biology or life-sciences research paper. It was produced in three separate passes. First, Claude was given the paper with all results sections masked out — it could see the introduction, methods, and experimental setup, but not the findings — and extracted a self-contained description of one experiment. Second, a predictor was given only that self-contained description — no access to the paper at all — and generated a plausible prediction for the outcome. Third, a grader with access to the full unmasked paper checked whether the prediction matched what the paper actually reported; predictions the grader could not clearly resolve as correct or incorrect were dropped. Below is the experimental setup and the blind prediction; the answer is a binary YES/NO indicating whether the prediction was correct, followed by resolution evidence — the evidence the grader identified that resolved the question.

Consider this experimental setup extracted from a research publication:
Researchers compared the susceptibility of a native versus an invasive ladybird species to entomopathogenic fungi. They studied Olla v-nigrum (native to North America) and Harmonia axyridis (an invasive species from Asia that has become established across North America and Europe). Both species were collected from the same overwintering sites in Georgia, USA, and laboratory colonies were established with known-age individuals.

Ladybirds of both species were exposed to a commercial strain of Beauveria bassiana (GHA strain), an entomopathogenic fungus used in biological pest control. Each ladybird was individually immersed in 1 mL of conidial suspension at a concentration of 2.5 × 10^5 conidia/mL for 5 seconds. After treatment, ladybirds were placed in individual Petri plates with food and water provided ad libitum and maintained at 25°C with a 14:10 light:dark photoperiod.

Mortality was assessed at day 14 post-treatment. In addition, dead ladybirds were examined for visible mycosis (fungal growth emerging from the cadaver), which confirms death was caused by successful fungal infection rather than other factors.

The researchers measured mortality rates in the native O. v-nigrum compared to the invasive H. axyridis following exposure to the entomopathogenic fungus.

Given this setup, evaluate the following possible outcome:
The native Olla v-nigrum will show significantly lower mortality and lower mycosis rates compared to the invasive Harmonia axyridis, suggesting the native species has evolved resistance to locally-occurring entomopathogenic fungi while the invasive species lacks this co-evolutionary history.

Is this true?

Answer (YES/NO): NO